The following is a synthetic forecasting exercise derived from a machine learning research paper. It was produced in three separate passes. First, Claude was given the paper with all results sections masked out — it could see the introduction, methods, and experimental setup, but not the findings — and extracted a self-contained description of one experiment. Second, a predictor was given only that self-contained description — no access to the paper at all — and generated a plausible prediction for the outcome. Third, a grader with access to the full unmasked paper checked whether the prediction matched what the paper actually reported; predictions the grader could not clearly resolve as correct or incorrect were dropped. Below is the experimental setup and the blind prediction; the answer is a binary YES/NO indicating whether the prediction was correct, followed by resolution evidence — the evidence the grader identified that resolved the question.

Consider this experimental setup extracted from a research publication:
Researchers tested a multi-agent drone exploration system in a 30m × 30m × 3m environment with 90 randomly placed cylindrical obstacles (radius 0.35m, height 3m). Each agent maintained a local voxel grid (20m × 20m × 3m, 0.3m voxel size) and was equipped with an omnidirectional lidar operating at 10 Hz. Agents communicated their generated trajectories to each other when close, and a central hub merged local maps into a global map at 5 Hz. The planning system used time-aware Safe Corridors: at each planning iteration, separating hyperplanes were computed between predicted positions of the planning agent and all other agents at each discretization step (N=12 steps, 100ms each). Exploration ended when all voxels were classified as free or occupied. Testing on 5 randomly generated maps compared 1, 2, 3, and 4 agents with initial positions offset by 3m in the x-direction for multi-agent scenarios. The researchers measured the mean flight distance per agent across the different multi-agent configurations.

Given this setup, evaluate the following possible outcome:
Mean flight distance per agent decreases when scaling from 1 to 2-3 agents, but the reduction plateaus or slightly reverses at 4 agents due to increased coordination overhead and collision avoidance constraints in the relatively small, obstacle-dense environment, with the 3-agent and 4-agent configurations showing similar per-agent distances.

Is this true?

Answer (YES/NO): NO